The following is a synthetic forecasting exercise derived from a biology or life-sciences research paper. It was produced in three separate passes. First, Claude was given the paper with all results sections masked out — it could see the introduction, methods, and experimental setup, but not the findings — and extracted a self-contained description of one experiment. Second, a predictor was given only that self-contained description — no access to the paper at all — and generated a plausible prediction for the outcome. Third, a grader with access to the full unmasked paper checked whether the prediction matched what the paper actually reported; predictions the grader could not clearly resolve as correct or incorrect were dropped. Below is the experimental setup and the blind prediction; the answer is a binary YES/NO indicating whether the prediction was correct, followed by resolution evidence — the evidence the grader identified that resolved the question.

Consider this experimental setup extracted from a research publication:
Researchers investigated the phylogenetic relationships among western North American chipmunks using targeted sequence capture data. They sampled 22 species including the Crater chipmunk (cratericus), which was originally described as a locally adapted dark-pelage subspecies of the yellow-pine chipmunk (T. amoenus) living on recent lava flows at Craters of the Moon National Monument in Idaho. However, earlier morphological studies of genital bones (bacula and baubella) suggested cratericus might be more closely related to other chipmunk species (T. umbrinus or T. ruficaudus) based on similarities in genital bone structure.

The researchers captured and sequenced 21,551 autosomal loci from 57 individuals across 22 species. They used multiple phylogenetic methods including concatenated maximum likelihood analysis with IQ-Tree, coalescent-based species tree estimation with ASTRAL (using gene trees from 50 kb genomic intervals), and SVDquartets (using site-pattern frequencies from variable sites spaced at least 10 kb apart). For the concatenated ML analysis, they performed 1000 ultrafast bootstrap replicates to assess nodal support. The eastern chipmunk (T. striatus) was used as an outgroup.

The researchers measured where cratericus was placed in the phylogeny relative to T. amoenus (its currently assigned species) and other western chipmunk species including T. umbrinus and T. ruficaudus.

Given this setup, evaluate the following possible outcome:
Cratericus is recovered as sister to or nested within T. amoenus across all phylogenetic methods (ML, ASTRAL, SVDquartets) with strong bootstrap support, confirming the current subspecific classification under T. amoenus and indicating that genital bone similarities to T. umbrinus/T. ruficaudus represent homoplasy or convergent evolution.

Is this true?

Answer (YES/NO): NO